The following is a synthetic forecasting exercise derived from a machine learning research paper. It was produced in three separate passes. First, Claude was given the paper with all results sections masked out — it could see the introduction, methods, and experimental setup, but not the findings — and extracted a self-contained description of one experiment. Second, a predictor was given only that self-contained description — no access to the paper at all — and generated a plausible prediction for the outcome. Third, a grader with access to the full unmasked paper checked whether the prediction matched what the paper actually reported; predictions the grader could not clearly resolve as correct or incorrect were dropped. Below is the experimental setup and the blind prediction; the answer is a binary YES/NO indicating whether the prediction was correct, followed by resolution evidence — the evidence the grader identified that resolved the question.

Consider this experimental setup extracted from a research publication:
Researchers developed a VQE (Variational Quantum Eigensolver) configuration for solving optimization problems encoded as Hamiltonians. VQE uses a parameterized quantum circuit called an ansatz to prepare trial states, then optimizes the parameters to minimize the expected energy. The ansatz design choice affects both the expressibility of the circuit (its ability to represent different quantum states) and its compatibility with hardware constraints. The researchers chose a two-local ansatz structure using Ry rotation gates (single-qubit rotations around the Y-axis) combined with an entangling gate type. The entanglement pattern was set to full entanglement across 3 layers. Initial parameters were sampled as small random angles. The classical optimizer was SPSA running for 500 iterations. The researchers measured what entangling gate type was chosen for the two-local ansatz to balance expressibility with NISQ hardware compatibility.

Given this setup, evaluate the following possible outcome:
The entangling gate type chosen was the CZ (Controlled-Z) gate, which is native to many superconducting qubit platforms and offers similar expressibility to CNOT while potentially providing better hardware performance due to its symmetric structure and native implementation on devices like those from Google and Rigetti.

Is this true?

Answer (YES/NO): YES